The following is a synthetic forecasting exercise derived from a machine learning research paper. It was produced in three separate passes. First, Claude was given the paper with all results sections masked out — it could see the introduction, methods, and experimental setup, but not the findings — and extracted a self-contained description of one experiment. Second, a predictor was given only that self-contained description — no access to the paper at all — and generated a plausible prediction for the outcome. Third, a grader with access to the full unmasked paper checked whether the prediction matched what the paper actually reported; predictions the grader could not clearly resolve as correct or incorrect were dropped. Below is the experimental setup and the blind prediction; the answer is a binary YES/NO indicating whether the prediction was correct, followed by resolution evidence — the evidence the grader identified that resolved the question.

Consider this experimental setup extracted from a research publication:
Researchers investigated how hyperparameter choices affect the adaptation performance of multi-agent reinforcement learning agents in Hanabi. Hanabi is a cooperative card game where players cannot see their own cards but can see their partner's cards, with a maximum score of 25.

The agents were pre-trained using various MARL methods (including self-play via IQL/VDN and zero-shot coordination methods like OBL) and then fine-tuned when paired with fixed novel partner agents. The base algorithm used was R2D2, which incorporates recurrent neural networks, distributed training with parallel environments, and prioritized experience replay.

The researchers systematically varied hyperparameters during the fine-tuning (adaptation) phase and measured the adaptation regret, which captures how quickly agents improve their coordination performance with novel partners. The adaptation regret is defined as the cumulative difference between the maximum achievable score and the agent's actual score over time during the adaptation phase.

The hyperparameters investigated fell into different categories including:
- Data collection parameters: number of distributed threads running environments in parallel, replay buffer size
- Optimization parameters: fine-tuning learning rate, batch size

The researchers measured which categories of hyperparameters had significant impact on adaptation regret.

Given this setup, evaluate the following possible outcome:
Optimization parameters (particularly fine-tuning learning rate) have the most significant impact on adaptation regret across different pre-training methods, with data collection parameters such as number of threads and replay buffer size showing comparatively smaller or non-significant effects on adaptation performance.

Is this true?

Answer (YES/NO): NO